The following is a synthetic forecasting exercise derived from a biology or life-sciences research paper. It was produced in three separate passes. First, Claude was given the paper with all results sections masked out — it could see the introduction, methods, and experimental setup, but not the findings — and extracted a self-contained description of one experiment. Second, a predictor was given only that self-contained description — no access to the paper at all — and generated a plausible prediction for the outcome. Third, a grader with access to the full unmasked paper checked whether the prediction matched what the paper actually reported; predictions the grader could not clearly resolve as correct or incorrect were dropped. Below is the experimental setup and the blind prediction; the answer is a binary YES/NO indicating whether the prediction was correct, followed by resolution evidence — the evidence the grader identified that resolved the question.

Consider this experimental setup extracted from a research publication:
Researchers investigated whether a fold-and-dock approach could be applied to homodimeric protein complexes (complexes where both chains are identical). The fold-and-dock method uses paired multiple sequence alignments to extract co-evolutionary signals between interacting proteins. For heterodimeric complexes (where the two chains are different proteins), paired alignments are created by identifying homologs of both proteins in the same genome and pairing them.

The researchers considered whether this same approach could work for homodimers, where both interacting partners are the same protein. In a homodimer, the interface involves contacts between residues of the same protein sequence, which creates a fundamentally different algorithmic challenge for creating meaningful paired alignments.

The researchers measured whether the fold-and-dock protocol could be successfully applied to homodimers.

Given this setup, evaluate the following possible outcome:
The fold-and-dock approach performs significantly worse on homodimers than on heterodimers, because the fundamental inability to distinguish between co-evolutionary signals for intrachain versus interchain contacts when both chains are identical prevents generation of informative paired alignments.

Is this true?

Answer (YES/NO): NO